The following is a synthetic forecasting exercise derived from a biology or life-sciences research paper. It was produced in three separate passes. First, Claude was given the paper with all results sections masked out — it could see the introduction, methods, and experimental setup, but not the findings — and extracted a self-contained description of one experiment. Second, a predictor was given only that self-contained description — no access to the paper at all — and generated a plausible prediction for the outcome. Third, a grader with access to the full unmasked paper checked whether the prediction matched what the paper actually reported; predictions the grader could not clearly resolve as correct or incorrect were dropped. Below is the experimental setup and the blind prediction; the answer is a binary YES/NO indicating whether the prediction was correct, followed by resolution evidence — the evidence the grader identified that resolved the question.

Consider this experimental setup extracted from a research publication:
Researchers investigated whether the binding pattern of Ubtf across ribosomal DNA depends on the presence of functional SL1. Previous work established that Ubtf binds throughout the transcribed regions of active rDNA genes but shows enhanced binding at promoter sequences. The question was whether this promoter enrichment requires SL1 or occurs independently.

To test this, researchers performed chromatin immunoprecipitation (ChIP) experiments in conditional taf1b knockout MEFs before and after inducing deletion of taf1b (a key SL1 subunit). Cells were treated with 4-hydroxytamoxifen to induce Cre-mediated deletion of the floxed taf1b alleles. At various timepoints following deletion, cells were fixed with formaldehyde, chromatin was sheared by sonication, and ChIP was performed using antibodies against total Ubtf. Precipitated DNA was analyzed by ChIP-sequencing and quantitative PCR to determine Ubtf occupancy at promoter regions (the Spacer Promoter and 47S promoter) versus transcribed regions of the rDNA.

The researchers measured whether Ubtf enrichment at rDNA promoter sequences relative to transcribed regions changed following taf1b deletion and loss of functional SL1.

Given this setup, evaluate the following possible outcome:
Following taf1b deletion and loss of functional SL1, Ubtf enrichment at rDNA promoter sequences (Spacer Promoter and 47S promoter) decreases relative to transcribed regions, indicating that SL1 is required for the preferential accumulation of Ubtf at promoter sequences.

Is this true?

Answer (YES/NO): YES